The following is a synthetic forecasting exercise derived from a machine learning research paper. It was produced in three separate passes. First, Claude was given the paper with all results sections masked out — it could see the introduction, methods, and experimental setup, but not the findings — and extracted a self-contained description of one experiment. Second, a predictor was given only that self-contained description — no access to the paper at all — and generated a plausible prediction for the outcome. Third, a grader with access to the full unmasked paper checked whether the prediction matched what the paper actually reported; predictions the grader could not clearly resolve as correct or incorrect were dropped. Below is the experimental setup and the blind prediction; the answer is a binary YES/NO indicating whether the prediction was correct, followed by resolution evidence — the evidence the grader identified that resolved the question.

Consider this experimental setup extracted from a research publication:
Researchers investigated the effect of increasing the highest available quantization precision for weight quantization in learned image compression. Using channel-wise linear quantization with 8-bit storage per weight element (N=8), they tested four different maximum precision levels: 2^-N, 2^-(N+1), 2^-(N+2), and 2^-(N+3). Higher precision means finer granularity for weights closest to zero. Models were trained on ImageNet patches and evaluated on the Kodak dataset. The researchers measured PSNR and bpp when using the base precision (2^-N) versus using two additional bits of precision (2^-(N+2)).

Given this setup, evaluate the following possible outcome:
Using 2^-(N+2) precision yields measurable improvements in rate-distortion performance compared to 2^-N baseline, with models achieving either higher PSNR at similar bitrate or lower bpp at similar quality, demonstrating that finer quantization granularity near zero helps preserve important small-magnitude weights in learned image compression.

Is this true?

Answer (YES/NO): YES